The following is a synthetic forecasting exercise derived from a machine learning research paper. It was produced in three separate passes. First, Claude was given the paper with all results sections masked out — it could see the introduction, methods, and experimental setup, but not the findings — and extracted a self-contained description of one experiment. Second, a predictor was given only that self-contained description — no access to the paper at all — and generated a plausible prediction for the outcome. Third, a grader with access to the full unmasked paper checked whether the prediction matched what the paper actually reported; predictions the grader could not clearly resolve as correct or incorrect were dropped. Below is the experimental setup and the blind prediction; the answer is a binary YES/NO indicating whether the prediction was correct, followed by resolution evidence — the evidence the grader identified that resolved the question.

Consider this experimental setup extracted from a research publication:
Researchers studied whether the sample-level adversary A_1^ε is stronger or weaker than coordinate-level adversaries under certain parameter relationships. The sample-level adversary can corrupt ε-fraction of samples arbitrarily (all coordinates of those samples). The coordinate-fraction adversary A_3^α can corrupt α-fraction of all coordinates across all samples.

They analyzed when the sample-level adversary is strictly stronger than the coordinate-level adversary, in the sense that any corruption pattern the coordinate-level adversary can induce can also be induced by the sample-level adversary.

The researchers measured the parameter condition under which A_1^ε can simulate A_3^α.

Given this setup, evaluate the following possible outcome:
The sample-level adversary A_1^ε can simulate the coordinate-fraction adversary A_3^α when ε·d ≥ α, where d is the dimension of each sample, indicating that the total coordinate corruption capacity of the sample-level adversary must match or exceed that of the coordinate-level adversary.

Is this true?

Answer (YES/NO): NO